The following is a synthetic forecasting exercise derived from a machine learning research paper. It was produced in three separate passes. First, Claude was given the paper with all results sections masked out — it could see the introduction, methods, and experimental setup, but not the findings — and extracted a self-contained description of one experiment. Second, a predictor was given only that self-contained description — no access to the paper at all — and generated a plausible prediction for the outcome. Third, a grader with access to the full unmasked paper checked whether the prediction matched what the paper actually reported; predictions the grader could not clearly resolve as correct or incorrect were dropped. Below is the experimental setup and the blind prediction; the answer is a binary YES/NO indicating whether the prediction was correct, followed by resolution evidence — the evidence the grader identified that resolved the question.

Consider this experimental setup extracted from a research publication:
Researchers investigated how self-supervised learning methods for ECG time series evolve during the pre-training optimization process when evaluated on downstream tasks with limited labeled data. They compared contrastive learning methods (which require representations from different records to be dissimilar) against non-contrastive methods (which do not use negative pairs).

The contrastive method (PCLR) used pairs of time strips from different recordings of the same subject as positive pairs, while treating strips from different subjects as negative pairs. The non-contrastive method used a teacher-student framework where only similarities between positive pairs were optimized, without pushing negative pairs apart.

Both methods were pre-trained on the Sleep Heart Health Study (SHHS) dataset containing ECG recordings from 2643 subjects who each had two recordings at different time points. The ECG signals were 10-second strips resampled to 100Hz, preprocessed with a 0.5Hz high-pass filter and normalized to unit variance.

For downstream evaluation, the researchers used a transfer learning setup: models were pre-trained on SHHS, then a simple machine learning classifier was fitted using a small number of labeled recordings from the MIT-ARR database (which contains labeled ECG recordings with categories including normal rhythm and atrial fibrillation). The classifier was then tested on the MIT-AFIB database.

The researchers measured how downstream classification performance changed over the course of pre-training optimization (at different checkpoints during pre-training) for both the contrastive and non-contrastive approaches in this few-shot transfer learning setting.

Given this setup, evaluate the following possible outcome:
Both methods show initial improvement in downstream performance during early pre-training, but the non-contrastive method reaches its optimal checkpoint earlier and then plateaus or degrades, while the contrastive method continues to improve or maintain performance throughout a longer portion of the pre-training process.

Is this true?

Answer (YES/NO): NO